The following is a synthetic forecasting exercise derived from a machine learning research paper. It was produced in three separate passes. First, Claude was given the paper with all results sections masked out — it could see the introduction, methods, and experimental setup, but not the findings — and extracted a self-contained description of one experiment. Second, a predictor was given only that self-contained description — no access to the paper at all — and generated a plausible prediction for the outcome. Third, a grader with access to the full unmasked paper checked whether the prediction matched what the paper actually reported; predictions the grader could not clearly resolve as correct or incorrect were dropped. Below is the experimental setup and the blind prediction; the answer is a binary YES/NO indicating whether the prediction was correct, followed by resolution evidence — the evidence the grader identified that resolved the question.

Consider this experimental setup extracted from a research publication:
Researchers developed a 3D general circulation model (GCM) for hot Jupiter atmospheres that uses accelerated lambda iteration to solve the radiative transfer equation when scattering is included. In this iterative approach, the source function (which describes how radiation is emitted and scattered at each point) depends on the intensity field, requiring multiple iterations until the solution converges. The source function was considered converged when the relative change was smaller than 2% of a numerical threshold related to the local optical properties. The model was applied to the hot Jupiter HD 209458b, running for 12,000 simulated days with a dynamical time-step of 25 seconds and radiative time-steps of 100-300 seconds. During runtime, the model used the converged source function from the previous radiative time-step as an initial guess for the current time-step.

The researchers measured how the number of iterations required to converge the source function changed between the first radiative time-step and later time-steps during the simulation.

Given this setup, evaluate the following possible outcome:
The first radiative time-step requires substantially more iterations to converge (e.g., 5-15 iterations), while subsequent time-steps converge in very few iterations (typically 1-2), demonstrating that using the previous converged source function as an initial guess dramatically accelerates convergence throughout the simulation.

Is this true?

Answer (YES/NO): NO